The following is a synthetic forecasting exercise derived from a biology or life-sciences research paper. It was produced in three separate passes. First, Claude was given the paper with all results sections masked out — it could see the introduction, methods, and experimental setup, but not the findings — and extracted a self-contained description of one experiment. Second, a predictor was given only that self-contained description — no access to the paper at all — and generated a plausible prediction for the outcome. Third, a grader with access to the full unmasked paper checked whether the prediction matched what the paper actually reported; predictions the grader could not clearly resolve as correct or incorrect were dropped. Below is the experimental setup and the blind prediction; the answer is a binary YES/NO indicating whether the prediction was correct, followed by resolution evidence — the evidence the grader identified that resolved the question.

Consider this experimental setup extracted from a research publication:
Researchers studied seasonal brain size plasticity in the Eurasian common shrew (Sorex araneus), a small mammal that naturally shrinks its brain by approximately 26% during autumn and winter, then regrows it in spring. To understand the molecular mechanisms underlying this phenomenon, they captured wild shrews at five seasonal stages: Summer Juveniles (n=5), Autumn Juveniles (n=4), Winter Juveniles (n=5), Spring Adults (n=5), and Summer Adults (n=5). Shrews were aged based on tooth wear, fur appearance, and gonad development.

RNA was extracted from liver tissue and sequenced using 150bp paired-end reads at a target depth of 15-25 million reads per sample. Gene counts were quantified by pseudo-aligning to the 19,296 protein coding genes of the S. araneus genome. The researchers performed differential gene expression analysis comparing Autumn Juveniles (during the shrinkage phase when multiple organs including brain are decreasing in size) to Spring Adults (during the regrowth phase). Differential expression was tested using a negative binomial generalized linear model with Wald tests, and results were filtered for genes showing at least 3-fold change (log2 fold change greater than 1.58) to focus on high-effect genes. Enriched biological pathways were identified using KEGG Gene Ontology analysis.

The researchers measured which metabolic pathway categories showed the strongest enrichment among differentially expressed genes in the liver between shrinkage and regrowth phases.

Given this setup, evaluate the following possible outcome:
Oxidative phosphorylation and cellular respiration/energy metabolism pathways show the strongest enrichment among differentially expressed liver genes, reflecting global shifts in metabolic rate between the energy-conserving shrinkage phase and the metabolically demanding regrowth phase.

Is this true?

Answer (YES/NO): NO